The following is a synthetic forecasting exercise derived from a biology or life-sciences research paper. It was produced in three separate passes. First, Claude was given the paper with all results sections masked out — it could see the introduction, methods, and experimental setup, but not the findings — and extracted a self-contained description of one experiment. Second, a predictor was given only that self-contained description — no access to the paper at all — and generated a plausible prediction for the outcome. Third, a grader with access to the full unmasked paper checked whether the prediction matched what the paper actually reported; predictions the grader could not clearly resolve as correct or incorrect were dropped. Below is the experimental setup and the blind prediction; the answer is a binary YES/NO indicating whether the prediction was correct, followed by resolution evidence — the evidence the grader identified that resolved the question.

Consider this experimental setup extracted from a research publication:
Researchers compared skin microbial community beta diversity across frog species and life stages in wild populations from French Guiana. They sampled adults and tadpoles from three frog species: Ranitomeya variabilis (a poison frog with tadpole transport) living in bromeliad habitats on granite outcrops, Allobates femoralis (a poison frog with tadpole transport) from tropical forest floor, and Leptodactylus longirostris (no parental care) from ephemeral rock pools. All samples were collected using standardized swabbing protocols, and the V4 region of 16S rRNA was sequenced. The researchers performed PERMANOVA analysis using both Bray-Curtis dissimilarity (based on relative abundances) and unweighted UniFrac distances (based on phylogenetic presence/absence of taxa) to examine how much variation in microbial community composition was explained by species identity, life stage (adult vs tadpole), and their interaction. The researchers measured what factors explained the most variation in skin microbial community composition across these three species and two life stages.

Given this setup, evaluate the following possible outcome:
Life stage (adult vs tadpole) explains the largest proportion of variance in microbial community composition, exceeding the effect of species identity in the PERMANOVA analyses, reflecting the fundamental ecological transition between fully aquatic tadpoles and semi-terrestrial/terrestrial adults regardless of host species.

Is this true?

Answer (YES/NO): NO